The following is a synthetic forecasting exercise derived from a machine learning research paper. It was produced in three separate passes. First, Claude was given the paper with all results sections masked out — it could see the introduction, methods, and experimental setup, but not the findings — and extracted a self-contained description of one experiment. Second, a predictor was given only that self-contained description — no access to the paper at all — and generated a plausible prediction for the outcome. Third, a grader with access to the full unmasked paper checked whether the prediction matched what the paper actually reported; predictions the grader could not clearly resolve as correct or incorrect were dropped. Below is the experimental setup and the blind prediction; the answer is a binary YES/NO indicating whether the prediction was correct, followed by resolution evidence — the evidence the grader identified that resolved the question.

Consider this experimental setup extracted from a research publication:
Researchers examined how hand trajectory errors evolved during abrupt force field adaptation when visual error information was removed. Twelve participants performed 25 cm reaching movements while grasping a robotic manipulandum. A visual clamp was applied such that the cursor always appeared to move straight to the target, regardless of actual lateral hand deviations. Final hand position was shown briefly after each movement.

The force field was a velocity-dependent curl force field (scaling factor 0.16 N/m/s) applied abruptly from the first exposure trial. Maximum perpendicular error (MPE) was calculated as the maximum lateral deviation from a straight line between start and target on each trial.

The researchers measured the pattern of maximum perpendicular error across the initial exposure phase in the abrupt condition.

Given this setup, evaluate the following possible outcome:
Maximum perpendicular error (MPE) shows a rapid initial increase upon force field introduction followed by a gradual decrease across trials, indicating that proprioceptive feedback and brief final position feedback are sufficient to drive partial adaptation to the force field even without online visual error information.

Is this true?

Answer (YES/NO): YES